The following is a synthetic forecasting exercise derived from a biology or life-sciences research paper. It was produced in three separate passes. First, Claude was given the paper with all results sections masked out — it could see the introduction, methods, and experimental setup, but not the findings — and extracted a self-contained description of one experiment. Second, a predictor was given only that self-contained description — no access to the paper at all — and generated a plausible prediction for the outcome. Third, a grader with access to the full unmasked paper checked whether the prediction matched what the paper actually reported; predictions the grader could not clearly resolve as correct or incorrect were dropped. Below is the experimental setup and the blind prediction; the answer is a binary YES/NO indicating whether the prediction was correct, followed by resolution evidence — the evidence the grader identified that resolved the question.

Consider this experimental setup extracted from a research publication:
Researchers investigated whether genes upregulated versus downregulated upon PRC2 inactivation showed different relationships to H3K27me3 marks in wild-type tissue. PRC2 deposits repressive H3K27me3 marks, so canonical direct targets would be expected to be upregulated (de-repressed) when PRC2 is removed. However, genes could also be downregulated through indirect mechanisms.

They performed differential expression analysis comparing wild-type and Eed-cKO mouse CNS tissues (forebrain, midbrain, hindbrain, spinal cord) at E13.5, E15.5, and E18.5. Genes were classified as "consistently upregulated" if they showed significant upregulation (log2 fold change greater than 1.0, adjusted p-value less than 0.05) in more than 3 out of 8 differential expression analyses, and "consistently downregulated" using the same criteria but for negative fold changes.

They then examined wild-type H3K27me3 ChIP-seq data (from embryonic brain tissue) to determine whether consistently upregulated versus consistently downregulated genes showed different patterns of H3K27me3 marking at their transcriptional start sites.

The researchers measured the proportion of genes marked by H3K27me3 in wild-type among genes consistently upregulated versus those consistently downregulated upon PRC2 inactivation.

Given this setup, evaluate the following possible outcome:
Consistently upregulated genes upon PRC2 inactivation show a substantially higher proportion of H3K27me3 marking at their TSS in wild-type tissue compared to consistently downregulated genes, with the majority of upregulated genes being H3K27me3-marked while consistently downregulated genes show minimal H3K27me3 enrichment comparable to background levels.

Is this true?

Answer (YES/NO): NO